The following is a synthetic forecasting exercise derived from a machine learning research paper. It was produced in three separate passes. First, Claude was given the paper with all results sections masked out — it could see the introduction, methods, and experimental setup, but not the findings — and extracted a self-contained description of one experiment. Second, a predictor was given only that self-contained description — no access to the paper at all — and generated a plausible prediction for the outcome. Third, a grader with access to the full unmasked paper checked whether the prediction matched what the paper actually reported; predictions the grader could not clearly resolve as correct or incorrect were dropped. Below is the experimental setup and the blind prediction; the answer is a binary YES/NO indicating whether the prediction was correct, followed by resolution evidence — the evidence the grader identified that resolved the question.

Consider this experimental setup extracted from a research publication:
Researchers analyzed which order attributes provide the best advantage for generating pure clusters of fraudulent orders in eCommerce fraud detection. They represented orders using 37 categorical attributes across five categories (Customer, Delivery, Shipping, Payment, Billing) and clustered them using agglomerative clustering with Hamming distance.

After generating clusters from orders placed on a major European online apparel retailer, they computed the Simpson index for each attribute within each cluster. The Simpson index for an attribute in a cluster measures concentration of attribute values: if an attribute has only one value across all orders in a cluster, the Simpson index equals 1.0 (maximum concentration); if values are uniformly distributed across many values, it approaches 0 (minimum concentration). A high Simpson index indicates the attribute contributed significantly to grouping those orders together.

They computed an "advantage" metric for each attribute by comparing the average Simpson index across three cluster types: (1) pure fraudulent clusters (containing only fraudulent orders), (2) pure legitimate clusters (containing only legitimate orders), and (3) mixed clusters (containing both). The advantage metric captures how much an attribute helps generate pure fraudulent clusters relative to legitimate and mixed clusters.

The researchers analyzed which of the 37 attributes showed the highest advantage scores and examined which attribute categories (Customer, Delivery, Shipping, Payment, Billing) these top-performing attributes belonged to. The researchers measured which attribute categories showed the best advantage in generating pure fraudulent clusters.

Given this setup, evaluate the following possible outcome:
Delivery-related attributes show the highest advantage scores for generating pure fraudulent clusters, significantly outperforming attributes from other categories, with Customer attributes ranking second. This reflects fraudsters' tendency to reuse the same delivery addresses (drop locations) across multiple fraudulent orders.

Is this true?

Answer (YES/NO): NO